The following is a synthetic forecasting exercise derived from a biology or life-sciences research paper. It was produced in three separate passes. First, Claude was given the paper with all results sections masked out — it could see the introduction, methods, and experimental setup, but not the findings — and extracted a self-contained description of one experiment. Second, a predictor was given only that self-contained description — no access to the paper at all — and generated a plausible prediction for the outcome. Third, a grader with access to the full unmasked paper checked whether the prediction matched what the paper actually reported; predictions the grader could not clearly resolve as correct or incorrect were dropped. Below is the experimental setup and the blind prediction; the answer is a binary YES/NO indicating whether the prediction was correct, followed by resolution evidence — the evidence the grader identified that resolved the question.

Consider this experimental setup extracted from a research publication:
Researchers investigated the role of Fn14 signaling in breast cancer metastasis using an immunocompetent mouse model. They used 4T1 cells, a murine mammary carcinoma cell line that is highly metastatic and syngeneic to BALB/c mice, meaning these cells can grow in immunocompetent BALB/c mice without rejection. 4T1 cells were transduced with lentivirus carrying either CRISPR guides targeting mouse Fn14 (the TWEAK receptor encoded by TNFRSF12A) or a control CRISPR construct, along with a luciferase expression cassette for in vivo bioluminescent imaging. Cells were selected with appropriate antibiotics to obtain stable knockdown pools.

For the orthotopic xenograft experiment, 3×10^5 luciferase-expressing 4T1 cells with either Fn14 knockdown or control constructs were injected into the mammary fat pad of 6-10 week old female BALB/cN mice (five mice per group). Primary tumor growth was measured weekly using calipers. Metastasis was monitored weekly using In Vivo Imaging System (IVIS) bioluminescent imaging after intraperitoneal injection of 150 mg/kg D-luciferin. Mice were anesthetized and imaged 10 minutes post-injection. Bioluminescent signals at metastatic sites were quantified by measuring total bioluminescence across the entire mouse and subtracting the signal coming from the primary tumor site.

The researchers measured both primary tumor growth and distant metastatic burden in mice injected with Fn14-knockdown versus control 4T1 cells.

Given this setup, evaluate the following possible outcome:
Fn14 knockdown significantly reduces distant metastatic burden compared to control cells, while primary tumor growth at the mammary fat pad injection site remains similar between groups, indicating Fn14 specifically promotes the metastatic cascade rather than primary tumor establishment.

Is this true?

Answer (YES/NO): NO